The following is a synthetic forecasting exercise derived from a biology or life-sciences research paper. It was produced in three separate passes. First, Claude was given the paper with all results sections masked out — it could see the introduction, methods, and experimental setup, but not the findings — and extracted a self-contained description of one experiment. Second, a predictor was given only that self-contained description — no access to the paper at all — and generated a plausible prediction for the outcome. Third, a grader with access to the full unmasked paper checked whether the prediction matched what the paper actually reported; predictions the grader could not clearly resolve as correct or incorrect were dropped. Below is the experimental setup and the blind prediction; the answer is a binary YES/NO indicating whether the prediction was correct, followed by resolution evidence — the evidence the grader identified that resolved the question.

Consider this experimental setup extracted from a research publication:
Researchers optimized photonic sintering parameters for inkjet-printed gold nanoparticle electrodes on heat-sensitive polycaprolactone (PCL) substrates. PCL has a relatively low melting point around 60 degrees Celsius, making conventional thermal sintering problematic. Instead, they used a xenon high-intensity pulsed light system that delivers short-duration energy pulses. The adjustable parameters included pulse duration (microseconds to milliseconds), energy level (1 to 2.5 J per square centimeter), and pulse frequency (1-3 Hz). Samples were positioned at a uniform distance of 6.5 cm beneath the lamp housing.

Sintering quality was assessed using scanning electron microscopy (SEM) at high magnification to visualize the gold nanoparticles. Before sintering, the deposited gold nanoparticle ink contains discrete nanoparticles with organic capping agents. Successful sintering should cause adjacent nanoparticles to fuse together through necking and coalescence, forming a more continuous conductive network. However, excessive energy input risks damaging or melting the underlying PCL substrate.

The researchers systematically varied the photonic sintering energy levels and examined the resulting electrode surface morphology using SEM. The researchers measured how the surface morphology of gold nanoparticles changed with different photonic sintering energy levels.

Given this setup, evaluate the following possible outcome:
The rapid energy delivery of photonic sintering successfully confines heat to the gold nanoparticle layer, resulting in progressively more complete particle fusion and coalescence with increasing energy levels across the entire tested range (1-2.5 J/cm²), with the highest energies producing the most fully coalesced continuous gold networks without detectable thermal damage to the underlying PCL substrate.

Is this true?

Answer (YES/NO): NO